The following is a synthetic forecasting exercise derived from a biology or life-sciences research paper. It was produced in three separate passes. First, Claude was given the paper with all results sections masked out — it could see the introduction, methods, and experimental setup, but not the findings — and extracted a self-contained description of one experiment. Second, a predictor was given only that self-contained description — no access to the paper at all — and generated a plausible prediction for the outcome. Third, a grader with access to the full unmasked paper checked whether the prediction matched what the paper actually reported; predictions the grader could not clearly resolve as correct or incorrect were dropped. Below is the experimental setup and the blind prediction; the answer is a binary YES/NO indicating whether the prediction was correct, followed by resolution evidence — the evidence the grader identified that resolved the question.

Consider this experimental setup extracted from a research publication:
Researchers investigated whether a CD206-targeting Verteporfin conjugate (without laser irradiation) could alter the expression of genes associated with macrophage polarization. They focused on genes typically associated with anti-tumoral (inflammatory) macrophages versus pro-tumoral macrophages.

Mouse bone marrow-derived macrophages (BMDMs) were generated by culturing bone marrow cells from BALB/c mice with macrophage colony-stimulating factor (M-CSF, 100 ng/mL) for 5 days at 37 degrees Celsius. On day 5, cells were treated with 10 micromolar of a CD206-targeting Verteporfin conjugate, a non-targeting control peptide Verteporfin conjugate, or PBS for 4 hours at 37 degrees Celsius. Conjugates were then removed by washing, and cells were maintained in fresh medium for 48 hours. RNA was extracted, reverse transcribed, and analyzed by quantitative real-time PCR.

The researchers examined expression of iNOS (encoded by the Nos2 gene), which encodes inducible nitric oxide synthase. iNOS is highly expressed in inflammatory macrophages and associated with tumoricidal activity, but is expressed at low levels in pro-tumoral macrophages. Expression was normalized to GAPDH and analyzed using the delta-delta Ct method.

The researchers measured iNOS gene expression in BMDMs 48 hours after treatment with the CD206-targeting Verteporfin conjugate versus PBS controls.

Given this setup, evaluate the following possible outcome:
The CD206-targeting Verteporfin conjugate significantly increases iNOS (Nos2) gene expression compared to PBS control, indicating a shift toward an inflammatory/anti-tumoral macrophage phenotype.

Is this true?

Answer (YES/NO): YES